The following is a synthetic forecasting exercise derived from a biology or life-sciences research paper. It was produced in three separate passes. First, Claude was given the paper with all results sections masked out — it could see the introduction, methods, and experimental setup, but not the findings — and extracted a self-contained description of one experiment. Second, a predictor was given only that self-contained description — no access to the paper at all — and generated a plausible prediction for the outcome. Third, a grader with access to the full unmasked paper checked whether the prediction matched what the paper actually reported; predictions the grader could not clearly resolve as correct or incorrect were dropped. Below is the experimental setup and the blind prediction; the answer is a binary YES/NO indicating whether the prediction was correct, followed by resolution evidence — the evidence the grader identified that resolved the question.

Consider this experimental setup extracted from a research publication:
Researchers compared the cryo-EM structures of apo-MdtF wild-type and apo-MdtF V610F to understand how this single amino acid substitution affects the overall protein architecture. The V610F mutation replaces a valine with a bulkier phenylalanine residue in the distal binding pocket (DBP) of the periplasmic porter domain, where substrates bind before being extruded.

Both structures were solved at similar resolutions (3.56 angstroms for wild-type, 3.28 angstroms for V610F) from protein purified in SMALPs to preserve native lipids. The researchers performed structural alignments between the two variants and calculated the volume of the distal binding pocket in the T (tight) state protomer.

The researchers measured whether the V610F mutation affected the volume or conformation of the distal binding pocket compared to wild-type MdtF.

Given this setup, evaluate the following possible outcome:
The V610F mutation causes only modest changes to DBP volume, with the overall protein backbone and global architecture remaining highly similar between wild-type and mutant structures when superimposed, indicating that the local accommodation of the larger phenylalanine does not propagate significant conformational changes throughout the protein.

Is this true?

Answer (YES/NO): NO